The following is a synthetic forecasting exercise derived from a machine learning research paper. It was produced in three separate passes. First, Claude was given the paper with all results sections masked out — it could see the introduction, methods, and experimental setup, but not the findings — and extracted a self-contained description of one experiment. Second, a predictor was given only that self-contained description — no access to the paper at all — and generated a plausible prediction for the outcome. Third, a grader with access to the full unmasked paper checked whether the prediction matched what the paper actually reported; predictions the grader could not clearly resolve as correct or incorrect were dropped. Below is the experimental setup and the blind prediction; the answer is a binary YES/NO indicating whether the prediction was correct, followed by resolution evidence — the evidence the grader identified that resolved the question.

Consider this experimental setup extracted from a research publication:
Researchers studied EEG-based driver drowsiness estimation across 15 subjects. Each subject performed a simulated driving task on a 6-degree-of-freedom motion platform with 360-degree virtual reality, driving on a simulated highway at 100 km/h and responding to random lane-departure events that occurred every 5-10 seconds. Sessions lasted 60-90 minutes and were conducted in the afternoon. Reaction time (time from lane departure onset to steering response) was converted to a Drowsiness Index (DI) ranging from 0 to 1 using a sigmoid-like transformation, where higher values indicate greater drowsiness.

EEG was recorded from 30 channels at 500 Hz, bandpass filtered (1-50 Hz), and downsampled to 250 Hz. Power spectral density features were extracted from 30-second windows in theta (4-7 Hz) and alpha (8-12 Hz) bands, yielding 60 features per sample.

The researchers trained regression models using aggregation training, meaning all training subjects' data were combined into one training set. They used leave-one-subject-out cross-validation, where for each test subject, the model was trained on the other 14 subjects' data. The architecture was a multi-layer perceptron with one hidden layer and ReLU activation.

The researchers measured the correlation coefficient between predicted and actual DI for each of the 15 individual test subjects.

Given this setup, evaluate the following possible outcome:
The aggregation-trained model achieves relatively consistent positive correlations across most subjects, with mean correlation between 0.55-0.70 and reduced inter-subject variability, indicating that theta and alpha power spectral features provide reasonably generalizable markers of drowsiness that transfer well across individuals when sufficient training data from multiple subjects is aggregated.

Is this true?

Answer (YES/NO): NO